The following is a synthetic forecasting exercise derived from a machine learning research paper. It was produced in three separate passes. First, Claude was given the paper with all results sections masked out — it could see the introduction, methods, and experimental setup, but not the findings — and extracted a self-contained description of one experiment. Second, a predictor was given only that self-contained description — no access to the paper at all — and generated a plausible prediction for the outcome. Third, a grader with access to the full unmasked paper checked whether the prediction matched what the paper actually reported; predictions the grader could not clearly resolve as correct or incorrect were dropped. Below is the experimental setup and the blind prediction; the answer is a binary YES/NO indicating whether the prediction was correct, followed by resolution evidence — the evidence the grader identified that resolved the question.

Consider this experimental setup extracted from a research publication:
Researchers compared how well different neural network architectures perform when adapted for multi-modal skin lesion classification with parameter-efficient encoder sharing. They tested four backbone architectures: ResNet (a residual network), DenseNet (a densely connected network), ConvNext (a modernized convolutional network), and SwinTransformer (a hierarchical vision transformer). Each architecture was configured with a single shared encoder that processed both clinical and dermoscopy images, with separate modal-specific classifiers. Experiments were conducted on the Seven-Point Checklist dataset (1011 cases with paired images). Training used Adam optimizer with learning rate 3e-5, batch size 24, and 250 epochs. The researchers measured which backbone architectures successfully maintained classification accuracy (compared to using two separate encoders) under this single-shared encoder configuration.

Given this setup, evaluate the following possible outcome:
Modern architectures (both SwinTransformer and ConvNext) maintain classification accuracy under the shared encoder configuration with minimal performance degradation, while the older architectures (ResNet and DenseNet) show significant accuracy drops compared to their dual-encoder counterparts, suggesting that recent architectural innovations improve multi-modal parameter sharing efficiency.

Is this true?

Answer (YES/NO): YES